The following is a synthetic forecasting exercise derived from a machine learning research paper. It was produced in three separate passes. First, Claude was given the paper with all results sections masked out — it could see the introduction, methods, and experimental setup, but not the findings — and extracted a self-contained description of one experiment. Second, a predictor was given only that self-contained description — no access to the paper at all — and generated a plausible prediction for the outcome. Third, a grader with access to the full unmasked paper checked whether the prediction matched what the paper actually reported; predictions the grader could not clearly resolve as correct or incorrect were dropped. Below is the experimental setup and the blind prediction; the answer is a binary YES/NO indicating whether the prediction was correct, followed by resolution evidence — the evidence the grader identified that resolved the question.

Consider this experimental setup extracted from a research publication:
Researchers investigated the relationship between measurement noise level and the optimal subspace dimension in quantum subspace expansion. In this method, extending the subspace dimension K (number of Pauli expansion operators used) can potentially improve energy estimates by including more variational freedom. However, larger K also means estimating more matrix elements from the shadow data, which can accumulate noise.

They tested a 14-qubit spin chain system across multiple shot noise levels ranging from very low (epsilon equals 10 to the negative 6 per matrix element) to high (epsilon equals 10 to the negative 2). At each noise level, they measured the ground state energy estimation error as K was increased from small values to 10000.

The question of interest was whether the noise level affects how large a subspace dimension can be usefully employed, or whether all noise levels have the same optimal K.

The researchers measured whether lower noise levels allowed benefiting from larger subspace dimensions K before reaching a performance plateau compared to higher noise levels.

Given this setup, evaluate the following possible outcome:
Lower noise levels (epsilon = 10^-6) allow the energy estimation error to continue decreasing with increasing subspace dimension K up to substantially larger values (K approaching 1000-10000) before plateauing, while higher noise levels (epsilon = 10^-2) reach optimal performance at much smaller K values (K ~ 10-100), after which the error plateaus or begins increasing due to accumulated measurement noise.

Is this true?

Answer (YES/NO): YES